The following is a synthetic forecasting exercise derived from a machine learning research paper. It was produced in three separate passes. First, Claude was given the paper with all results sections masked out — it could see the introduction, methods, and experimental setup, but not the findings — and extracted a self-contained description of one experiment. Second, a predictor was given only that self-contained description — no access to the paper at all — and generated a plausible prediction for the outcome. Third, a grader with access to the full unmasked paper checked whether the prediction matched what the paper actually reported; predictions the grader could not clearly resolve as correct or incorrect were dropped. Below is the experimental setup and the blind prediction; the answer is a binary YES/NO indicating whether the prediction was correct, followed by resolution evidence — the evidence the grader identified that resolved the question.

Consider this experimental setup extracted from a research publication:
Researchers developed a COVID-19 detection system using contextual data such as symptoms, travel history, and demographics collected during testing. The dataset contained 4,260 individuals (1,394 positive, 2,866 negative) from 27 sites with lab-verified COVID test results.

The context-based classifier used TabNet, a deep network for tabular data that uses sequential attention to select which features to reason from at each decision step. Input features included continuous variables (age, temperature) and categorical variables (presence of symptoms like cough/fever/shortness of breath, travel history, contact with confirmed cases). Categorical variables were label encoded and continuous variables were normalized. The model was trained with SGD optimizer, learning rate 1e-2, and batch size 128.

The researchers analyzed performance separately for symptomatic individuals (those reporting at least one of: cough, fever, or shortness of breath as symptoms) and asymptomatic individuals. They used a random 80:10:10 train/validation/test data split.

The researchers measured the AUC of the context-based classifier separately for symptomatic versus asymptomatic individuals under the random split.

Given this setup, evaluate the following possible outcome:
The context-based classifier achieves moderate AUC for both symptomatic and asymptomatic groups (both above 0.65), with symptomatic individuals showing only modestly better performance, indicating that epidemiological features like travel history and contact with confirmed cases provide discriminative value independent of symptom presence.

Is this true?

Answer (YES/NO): NO